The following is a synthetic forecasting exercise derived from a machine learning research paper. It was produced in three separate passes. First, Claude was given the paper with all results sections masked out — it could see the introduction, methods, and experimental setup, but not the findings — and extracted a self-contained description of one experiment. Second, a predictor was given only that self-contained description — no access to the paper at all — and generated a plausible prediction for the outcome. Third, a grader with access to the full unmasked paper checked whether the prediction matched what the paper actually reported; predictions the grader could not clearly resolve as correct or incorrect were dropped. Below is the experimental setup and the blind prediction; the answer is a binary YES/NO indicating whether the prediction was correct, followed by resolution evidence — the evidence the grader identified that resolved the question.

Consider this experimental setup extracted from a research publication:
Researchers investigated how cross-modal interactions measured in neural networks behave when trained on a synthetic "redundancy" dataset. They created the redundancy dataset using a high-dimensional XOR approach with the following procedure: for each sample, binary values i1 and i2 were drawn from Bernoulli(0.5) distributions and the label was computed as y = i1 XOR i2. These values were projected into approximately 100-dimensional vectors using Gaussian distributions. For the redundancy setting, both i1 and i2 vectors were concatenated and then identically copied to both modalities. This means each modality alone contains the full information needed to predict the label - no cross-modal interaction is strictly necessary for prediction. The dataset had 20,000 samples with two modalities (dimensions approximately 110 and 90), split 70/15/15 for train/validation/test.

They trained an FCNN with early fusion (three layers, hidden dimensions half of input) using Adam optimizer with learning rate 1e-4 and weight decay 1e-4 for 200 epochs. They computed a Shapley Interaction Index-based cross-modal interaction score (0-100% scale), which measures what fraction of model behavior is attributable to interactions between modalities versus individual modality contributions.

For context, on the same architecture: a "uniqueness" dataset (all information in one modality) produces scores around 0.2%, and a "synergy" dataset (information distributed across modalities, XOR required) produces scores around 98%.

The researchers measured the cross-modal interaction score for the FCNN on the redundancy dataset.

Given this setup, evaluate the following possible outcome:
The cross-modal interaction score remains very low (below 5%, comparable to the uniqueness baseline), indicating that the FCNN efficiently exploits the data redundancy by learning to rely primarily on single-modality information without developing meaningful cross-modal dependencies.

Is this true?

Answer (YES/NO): NO